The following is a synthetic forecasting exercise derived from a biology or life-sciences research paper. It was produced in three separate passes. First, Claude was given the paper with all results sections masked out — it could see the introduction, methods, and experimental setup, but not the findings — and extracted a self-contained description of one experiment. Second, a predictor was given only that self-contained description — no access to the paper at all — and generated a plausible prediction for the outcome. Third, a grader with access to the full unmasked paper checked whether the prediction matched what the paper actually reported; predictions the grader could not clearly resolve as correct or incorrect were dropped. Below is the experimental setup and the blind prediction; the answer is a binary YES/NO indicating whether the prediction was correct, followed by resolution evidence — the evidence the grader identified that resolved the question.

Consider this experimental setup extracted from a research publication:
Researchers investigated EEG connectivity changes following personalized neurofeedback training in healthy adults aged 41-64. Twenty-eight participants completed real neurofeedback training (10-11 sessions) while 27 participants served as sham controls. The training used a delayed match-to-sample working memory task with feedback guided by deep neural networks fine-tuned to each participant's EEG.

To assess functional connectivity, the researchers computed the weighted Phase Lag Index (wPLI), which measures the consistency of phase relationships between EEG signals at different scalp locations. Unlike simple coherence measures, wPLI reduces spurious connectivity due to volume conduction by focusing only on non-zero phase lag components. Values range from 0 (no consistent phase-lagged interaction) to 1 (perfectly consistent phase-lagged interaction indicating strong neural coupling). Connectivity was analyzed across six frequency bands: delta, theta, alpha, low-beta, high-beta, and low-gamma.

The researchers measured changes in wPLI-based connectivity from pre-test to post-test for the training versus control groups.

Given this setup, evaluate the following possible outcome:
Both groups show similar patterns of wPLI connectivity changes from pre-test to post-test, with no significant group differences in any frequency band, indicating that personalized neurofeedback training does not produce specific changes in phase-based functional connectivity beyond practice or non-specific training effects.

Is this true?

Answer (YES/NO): NO